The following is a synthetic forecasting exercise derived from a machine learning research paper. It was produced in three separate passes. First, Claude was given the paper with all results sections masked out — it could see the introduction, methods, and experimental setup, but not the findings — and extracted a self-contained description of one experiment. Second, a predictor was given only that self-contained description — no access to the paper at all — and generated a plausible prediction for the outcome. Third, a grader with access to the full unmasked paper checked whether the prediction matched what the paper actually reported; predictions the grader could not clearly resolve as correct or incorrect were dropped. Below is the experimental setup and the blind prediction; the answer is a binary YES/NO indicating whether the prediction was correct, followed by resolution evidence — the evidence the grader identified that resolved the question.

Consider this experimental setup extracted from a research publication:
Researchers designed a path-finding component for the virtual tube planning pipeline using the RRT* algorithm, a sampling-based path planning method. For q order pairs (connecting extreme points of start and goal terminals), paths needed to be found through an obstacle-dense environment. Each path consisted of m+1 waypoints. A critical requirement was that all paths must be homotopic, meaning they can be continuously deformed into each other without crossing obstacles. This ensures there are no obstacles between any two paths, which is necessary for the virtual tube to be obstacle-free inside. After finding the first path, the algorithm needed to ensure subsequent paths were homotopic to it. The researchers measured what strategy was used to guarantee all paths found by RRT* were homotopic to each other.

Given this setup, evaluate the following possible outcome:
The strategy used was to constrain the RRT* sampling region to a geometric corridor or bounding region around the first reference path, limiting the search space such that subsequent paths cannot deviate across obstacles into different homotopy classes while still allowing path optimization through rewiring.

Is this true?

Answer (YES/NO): YES